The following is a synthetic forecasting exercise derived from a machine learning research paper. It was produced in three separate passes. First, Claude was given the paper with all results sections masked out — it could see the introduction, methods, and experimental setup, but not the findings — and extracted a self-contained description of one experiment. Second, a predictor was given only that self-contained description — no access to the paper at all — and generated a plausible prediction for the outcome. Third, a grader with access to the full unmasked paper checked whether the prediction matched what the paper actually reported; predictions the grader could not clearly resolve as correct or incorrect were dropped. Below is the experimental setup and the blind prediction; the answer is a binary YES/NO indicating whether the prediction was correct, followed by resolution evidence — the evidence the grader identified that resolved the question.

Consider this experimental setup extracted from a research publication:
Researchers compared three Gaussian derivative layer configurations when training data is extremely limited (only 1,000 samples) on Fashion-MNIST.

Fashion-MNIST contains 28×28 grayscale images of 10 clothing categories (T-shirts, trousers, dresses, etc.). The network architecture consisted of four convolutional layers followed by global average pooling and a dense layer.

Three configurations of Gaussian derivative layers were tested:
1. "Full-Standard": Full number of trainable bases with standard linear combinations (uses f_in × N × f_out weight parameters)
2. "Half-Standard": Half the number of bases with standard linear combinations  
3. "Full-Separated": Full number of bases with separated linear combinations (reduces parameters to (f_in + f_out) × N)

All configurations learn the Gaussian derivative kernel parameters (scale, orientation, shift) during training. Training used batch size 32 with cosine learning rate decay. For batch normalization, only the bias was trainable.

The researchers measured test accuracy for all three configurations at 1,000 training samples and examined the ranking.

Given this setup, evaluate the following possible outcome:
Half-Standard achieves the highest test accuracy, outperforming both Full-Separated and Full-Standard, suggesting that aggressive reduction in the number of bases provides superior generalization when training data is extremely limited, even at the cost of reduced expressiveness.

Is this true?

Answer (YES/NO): NO